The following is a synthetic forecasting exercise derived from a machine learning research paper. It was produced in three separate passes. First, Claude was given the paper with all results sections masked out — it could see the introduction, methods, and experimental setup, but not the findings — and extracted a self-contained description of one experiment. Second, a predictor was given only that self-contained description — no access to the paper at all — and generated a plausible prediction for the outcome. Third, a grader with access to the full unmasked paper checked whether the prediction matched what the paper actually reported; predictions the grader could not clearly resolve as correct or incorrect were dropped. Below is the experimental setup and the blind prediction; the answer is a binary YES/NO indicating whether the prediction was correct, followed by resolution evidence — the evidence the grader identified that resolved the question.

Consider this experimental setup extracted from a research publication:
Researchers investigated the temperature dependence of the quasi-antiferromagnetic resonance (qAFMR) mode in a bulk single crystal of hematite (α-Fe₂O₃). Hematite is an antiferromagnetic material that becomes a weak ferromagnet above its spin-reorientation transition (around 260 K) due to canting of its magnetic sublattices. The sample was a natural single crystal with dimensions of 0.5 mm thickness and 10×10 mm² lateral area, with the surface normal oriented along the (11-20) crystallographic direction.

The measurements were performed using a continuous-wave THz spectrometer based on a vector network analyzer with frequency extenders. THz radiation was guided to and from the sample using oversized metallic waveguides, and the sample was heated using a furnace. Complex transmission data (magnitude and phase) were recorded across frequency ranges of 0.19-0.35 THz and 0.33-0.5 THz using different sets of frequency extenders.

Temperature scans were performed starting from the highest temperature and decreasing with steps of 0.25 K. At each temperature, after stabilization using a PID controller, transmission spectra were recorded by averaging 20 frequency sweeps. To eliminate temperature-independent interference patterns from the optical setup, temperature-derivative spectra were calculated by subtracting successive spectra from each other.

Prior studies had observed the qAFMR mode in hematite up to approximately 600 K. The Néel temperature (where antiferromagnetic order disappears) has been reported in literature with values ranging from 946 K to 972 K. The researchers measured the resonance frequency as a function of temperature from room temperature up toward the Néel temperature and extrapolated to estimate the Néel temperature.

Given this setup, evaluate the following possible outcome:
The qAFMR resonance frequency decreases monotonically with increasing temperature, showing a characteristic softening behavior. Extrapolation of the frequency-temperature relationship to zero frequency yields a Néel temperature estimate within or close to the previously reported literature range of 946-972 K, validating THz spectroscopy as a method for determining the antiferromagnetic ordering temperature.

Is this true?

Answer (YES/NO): NO